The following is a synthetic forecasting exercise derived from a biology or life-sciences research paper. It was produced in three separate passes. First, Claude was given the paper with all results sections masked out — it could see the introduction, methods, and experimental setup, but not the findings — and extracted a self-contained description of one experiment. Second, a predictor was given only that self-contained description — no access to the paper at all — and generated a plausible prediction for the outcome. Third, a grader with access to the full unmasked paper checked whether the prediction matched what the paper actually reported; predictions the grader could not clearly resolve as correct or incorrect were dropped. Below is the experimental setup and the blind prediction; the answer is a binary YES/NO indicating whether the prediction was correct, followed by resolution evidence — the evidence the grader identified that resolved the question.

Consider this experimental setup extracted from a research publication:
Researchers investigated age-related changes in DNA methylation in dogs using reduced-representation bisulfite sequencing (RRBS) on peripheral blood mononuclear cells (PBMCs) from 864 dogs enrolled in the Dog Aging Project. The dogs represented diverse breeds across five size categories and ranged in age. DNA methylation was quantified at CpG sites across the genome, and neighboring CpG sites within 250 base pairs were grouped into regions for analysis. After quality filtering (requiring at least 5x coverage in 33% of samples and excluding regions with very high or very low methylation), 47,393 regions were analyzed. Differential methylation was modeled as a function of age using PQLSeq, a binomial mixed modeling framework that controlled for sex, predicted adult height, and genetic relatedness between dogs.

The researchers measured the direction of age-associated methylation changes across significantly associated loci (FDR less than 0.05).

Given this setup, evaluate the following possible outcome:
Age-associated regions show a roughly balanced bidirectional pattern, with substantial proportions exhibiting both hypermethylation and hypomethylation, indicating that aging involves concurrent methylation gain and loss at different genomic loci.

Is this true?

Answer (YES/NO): NO